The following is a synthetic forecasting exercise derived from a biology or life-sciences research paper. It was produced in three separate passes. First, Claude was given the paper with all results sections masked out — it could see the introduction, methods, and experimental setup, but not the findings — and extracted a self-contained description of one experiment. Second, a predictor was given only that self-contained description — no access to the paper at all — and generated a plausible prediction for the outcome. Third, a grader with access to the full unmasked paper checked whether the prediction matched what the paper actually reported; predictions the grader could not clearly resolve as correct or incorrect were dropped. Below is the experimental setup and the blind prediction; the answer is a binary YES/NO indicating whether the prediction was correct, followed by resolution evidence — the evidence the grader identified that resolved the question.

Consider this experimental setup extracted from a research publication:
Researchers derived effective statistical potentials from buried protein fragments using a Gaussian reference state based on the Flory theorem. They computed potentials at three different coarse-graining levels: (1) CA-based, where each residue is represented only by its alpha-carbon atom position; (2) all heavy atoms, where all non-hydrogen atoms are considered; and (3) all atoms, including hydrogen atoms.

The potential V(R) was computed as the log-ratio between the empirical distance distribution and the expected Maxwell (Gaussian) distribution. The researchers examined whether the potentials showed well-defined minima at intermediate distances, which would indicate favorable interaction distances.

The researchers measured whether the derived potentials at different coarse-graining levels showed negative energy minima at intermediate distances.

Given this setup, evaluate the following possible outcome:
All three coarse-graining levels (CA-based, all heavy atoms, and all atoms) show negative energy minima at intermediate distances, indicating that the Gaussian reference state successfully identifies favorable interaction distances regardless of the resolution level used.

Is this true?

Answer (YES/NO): NO